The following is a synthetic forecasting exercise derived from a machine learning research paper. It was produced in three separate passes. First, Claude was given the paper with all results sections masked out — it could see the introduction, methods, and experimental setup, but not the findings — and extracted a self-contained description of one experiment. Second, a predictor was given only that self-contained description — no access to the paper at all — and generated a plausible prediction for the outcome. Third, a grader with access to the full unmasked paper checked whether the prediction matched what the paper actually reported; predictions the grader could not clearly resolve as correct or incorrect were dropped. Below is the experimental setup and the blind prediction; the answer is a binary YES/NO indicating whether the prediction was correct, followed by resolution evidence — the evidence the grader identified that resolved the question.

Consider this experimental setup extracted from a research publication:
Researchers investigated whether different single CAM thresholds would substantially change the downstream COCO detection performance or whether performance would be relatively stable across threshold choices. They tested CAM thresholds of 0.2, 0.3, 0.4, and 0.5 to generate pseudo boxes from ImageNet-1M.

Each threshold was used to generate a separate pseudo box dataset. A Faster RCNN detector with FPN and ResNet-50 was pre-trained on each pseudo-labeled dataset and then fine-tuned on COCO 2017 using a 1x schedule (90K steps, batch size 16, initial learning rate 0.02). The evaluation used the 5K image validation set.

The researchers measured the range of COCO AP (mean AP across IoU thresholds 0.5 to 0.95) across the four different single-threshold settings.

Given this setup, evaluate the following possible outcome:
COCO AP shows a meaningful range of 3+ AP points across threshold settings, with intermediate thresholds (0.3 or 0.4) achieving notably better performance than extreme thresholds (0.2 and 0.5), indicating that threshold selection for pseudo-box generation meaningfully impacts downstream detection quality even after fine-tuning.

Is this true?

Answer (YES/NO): NO